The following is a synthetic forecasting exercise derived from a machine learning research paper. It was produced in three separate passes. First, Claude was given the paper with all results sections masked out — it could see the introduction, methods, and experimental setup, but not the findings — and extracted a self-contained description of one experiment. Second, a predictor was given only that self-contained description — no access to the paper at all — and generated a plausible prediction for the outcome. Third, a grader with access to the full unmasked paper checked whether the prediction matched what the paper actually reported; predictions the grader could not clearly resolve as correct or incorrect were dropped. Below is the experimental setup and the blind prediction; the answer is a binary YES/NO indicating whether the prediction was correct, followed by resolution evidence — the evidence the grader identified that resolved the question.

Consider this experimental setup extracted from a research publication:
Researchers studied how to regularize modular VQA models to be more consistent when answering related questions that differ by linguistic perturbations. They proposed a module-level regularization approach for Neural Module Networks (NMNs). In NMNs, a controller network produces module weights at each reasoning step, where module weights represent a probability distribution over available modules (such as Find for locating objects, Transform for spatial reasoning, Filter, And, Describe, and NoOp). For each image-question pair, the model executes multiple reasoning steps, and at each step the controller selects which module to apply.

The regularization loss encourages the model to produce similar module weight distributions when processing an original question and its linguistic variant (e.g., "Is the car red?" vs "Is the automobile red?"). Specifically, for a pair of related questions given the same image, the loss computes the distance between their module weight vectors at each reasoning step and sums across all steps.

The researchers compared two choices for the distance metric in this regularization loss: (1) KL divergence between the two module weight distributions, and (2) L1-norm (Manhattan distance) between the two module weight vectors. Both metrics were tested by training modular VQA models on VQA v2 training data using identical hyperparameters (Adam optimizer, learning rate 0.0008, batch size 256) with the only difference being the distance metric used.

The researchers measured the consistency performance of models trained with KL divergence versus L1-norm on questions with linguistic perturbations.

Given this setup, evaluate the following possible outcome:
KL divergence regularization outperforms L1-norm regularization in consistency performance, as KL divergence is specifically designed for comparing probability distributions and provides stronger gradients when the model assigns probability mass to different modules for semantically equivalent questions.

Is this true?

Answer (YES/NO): NO